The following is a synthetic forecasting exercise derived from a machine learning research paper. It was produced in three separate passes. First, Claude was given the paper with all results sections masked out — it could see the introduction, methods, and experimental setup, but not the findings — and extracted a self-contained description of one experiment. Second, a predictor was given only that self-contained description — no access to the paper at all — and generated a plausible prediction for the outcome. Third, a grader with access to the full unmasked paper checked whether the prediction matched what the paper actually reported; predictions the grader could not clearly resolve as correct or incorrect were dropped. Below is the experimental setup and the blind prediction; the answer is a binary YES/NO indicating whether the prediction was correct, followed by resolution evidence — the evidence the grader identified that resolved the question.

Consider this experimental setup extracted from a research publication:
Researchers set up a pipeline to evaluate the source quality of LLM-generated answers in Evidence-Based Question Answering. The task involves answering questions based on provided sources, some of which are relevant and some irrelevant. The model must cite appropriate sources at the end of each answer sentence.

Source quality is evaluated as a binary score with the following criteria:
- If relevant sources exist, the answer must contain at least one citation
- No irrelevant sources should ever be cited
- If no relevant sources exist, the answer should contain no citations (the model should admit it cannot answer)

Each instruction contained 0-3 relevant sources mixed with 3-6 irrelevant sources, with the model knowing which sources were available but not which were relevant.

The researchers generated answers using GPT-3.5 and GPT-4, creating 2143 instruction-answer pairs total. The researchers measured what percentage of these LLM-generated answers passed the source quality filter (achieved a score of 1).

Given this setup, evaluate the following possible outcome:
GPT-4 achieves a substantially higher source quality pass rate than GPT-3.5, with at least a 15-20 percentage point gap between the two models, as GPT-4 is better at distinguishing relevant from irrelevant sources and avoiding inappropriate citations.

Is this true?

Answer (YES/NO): NO